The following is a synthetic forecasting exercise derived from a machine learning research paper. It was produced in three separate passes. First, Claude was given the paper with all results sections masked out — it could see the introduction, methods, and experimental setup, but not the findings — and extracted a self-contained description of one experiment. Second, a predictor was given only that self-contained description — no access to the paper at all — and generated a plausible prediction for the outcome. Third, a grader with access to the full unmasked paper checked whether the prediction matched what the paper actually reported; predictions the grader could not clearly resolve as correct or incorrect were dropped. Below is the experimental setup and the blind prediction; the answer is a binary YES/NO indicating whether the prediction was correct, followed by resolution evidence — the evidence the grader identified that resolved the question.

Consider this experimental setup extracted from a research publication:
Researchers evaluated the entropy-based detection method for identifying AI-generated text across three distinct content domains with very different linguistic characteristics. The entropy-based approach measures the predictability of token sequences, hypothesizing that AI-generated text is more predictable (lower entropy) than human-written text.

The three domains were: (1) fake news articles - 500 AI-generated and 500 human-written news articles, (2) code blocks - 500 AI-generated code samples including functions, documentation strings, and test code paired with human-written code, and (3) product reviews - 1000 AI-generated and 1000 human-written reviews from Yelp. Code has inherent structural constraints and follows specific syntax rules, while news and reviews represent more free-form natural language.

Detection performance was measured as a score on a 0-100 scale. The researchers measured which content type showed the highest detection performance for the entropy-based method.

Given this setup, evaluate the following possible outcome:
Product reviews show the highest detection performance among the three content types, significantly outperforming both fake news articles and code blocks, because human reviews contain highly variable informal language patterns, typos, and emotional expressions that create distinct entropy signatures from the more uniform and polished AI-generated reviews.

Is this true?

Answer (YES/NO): NO